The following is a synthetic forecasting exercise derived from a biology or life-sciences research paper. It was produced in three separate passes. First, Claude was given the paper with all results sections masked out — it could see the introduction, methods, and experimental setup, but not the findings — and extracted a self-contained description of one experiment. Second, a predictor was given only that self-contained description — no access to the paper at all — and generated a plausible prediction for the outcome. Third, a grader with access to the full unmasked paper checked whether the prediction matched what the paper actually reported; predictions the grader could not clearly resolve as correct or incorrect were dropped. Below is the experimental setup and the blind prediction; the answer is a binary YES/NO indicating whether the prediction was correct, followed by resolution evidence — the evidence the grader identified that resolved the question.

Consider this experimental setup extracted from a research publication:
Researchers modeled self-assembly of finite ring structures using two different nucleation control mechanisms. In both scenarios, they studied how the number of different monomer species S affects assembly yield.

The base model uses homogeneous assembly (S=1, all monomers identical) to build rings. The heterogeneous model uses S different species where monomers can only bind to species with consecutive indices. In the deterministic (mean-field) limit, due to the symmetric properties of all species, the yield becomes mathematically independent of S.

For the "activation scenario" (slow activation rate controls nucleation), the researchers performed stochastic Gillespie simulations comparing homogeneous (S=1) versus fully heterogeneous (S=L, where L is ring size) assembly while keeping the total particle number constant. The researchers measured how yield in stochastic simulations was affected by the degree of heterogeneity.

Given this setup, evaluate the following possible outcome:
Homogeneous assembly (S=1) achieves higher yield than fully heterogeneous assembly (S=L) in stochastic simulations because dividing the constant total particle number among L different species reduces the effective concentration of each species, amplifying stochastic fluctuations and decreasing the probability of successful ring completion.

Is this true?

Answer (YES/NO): YES